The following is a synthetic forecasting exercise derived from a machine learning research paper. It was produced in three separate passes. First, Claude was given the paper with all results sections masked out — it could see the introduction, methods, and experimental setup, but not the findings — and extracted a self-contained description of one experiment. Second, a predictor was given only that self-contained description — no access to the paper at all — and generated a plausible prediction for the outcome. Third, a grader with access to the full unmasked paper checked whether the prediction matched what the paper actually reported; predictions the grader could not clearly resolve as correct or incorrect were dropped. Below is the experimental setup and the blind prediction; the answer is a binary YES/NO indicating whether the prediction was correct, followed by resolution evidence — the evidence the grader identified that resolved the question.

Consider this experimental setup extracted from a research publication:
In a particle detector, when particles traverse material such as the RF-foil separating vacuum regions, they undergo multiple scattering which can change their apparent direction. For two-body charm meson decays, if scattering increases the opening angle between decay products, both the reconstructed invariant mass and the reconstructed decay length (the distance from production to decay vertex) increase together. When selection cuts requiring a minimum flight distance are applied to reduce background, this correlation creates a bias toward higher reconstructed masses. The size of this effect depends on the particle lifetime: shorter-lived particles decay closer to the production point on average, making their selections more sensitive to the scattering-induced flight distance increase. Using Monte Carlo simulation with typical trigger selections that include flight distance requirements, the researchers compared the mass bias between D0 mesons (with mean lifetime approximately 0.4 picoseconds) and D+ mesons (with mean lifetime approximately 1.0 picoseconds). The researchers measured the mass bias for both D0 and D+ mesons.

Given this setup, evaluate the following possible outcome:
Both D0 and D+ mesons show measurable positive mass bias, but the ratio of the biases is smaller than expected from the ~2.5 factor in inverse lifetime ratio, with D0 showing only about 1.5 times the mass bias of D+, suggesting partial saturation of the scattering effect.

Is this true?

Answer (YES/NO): NO